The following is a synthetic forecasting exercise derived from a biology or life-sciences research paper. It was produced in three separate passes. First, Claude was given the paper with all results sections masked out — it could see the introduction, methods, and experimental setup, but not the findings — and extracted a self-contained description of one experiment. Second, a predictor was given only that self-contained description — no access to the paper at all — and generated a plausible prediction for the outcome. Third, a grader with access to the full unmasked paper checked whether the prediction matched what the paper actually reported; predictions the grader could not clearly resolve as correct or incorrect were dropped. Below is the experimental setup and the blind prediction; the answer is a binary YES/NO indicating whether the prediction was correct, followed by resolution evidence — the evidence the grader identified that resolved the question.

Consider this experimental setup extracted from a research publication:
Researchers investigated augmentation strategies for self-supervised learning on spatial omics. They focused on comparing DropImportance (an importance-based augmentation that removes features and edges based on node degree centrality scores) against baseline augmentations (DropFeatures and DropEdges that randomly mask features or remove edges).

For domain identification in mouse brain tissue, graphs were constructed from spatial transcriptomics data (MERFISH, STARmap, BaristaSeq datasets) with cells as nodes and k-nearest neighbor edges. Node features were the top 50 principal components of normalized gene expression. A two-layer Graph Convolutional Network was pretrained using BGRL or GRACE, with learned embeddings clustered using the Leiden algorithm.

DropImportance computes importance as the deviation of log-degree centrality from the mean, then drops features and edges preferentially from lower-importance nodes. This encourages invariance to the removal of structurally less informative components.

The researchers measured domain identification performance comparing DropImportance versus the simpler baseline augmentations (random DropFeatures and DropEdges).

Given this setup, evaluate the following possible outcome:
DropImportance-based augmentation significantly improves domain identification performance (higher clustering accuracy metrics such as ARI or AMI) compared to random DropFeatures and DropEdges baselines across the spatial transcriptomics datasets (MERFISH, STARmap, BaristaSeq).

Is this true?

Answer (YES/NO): YES